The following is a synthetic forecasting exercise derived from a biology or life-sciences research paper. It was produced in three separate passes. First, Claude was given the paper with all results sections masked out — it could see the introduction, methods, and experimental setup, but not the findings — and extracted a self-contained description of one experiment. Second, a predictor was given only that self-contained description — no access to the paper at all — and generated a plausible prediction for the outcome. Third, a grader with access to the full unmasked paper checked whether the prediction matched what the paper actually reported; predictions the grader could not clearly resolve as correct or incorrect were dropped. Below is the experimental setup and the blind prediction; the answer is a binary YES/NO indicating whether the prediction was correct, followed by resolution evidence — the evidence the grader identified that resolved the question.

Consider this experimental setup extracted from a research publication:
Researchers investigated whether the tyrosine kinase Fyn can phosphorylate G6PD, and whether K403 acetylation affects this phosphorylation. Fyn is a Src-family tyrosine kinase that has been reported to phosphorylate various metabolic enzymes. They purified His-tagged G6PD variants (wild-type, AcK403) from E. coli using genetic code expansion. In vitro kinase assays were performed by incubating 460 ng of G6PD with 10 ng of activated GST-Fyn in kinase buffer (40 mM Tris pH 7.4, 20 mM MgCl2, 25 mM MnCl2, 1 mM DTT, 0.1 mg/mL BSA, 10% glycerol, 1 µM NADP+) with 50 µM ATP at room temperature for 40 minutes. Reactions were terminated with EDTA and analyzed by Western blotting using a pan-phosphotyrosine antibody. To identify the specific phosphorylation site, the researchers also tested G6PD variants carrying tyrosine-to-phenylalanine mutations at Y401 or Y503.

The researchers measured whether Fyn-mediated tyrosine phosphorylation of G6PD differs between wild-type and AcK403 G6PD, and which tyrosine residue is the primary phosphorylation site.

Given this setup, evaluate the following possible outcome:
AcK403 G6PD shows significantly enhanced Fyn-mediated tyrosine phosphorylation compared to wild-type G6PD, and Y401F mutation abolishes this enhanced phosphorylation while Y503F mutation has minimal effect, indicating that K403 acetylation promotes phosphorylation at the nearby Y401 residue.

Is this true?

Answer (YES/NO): NO